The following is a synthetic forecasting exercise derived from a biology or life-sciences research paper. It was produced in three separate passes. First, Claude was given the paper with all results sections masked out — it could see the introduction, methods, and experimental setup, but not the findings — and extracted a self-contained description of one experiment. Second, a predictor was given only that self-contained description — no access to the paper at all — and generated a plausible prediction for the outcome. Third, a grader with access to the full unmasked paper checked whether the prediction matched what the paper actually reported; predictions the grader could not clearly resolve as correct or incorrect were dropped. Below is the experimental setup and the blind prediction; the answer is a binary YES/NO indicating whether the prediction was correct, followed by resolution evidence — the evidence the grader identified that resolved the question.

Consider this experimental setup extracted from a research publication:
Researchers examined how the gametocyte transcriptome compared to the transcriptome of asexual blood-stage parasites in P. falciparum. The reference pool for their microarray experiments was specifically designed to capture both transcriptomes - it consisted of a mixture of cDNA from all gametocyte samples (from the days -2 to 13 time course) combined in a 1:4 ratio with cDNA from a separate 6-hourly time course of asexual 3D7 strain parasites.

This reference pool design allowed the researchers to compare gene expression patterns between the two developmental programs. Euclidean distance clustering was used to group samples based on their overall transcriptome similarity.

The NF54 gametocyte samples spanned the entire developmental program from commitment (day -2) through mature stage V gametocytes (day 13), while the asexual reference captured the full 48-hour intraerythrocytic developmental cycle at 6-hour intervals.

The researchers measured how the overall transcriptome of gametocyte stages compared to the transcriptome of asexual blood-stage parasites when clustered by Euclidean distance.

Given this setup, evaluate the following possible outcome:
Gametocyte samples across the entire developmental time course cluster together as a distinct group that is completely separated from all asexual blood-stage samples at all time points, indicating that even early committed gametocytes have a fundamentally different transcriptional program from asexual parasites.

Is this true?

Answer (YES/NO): NO